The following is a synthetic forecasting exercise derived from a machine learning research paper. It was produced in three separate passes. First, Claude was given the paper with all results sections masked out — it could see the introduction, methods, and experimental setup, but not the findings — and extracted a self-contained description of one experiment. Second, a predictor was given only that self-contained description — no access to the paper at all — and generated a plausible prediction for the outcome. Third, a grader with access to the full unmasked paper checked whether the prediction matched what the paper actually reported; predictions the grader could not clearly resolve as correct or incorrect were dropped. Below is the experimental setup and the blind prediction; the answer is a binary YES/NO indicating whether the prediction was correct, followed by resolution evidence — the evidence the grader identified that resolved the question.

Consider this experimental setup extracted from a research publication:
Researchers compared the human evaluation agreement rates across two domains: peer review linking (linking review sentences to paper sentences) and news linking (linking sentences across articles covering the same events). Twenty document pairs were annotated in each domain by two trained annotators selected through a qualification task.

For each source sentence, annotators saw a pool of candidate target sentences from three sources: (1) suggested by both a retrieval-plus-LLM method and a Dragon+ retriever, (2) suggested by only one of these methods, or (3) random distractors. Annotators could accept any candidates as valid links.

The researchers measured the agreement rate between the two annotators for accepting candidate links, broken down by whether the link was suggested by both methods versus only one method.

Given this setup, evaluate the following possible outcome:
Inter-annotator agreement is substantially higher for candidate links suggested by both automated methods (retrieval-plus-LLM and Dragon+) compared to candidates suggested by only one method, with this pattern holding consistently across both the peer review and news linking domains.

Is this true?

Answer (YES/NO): YES